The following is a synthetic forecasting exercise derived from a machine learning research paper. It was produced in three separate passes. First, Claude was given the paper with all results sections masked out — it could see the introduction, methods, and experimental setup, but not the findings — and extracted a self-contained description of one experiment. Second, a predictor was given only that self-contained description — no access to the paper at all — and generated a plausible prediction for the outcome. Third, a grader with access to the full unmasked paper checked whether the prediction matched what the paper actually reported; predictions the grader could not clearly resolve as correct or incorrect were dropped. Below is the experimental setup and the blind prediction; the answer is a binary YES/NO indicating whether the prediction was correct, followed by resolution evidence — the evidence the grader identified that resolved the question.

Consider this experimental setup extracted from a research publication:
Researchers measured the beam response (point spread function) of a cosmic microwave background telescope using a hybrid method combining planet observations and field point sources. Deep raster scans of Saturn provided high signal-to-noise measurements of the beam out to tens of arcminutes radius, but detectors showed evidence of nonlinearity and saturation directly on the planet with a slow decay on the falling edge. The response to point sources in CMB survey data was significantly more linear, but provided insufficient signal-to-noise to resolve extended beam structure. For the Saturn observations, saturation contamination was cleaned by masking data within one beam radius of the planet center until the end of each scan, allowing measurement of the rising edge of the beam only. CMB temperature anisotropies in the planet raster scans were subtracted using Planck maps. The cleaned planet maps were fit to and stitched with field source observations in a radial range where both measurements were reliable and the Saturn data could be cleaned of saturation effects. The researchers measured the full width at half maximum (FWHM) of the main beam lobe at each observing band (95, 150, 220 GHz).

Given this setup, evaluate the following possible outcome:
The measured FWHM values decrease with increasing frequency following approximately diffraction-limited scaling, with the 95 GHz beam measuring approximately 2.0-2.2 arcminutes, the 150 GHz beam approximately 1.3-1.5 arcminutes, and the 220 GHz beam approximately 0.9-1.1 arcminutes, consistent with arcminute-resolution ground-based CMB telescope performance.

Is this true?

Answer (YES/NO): NO